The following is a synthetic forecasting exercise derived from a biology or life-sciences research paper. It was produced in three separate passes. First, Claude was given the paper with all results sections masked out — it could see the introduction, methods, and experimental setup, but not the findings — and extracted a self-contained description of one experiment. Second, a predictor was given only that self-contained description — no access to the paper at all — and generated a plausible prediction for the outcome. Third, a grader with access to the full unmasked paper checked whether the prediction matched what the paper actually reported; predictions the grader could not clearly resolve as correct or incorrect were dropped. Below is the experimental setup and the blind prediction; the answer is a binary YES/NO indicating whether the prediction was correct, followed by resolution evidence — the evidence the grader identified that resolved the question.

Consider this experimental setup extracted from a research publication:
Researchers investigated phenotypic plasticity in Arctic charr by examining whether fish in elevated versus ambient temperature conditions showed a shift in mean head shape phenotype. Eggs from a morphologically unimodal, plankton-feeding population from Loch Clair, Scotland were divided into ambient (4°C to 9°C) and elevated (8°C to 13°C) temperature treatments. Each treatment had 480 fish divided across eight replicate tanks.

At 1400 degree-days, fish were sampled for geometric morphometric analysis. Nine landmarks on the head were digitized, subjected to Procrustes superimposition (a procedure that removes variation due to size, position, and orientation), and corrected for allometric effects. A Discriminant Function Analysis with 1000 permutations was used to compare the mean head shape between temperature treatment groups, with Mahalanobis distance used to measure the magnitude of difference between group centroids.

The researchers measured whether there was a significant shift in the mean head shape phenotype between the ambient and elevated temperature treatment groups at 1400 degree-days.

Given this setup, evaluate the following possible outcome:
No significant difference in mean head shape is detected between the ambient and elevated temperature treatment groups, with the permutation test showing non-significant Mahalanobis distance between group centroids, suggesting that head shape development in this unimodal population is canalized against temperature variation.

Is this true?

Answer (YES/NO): NO